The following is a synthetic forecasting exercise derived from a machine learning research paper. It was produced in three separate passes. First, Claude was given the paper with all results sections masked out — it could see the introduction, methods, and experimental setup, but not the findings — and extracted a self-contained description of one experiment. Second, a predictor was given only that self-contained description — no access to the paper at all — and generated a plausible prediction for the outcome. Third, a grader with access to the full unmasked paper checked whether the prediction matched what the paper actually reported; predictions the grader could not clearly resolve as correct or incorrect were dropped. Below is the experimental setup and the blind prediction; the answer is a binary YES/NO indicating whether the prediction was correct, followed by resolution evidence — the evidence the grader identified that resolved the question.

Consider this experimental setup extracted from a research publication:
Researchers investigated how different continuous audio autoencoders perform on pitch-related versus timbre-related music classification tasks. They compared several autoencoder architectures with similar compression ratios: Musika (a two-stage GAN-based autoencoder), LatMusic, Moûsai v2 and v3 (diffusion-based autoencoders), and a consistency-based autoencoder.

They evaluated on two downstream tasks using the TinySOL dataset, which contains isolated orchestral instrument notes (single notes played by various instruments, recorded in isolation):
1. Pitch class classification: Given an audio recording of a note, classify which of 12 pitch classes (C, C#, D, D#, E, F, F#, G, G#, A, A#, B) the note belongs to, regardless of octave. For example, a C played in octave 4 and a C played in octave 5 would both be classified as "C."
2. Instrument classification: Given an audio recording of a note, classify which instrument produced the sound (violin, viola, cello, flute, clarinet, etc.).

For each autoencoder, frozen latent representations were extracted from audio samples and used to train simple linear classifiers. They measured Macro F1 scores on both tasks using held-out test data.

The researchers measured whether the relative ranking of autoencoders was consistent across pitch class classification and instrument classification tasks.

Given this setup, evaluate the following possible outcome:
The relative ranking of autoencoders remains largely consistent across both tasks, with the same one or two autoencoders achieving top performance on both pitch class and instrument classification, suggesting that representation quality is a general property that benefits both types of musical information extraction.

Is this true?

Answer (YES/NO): NO